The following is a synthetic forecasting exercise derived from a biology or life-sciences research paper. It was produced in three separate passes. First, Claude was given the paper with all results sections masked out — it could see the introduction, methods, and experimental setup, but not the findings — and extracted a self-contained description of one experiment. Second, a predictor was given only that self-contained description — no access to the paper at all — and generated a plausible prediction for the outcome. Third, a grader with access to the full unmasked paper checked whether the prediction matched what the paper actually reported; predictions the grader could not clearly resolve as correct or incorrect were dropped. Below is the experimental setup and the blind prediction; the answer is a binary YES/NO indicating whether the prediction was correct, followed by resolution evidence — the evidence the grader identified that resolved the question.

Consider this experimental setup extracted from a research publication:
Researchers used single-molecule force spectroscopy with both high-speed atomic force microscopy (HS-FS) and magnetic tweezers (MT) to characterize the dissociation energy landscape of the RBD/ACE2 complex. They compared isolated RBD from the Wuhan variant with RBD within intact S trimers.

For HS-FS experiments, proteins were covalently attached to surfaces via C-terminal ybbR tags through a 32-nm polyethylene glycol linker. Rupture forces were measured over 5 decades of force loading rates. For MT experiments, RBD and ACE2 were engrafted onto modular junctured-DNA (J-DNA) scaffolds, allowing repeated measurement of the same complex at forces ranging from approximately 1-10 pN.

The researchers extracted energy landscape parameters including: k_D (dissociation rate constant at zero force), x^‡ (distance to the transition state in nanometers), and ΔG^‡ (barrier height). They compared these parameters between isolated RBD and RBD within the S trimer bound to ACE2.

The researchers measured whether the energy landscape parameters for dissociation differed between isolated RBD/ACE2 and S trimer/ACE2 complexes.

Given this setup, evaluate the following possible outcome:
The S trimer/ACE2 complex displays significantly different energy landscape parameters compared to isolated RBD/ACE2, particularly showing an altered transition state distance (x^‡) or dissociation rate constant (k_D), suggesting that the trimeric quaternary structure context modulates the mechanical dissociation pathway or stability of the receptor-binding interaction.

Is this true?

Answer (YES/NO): NO